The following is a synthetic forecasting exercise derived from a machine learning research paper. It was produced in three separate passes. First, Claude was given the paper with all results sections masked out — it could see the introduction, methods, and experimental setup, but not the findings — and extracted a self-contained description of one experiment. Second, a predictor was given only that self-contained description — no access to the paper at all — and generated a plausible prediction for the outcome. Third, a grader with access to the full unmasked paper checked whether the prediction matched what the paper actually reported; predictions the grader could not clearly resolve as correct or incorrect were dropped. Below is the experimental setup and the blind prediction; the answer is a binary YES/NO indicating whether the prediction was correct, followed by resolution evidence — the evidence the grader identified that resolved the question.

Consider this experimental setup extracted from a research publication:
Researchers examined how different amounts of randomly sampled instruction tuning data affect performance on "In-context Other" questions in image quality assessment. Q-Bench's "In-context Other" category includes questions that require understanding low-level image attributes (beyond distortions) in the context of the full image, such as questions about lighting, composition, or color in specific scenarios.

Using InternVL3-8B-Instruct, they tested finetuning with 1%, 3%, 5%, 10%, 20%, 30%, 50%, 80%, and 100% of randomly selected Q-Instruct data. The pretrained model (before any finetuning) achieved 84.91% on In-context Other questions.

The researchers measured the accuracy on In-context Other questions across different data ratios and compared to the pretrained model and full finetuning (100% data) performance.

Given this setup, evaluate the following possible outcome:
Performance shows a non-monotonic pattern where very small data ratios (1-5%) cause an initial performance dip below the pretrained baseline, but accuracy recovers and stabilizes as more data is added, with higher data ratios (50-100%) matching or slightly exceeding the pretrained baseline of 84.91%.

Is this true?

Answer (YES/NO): NO